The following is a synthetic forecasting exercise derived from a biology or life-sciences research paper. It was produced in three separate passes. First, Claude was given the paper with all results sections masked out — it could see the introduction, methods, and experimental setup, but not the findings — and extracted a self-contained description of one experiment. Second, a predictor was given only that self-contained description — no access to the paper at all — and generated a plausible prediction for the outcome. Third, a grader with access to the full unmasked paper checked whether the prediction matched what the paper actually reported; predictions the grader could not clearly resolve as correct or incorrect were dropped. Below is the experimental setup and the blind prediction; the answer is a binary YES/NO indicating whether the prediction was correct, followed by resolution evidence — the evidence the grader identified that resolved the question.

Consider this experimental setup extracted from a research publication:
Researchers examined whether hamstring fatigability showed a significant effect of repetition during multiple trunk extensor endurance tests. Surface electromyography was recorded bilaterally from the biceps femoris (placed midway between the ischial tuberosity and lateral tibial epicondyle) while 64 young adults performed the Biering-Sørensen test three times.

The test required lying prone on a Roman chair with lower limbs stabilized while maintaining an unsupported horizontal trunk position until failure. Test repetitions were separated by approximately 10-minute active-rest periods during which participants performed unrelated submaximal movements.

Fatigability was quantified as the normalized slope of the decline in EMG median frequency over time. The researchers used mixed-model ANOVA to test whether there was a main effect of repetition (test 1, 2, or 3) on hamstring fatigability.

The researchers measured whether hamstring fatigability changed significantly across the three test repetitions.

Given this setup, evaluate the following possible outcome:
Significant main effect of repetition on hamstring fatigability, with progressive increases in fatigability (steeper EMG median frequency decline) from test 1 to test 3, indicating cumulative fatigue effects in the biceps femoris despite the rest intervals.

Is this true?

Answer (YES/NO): YES